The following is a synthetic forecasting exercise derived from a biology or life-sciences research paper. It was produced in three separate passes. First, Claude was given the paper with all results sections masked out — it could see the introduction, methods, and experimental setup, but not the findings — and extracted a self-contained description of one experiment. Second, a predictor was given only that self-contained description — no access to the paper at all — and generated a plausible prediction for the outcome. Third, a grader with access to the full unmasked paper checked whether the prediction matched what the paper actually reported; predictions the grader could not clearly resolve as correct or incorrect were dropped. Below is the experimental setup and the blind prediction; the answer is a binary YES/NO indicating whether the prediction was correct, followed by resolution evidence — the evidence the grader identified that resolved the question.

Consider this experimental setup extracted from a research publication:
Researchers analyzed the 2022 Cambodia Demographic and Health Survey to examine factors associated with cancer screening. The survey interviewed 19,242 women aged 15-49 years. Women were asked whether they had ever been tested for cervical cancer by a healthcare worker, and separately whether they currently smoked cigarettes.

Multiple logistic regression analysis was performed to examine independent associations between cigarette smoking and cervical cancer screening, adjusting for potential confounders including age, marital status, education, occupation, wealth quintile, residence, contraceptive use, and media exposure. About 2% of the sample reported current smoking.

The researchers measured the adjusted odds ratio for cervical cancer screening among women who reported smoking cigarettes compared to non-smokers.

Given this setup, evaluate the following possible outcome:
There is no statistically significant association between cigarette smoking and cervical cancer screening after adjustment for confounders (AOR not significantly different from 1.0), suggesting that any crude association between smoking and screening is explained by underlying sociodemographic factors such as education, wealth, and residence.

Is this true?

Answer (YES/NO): NO